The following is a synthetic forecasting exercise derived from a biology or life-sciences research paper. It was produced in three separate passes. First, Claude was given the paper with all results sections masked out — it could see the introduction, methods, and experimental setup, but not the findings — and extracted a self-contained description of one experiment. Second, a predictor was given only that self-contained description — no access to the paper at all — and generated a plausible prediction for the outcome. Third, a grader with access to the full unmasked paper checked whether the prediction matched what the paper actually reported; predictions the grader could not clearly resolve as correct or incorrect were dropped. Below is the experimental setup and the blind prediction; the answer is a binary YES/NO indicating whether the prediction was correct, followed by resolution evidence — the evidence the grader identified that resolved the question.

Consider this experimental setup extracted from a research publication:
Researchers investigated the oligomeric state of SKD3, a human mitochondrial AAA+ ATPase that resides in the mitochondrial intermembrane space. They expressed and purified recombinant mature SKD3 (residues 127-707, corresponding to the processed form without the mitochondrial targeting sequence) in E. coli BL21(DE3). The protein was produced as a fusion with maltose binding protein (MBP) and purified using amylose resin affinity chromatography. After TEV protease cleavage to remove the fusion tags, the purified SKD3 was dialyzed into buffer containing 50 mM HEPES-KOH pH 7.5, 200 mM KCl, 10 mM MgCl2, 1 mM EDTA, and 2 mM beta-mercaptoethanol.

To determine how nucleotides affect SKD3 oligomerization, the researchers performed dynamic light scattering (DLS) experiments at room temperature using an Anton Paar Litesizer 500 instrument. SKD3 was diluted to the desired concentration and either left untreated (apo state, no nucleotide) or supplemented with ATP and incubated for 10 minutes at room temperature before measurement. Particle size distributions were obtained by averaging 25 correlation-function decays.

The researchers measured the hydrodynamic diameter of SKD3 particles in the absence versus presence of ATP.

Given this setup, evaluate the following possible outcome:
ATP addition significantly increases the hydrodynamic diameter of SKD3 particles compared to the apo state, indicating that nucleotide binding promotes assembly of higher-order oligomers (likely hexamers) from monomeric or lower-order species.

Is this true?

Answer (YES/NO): YES